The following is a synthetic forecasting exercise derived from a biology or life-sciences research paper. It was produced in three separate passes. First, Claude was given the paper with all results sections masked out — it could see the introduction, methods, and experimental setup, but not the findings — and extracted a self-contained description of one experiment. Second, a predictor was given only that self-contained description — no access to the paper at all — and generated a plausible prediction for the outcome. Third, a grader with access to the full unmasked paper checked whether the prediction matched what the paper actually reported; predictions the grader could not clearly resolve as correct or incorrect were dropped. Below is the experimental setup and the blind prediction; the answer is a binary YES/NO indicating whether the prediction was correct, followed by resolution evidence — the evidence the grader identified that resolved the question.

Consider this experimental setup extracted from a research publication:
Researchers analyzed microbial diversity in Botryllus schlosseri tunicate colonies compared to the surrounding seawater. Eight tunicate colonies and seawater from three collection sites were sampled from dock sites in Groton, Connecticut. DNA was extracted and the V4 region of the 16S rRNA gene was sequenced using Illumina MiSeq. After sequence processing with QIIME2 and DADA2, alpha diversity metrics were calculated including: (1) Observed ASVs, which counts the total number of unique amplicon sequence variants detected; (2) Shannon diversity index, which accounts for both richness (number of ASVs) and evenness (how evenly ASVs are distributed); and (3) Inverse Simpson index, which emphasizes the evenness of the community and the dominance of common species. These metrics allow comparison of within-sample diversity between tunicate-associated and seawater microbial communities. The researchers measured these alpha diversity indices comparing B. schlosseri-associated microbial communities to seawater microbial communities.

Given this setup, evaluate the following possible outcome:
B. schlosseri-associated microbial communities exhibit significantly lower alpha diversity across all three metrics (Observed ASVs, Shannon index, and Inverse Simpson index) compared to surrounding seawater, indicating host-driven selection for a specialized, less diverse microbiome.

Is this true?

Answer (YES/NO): NO